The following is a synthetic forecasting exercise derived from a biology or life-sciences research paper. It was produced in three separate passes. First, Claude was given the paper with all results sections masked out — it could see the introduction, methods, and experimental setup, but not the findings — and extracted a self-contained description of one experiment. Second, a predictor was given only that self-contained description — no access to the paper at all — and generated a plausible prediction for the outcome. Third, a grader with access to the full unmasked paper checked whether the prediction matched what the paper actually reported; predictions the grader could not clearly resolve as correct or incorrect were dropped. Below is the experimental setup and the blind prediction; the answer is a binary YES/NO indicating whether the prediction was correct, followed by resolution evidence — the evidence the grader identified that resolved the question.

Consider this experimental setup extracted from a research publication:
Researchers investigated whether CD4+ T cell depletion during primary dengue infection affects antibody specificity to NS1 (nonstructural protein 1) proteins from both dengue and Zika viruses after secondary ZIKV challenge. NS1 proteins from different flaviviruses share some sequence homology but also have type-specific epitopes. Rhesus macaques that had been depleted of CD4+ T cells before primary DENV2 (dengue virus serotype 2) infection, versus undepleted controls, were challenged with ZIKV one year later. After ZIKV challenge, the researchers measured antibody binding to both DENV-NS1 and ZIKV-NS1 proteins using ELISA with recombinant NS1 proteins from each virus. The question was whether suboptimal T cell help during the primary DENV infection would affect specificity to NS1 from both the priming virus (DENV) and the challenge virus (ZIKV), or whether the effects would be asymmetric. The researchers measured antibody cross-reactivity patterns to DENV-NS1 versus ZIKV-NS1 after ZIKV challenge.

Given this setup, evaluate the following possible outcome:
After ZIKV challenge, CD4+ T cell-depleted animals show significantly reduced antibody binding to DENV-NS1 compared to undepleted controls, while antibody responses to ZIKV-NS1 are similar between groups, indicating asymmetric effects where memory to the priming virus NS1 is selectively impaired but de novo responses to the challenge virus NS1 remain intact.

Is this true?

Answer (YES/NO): NO